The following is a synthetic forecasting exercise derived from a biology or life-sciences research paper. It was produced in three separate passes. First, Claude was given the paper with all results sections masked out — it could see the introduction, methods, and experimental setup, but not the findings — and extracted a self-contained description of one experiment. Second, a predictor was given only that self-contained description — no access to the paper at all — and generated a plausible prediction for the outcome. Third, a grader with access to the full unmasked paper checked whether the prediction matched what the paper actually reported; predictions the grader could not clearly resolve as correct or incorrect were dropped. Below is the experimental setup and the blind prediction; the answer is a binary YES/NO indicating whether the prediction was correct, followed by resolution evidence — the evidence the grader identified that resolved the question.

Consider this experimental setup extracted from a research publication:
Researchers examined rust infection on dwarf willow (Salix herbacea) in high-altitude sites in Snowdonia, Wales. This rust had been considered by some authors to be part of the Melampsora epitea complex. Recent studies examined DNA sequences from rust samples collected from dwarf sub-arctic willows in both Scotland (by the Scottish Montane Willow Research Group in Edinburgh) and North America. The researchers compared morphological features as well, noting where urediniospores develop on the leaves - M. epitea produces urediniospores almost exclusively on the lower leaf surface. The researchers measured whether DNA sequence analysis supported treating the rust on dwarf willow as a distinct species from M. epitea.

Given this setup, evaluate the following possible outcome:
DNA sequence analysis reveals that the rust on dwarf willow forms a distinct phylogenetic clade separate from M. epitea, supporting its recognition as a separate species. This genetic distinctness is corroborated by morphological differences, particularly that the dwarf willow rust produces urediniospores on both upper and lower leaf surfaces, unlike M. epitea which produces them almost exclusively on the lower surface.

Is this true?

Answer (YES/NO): NO